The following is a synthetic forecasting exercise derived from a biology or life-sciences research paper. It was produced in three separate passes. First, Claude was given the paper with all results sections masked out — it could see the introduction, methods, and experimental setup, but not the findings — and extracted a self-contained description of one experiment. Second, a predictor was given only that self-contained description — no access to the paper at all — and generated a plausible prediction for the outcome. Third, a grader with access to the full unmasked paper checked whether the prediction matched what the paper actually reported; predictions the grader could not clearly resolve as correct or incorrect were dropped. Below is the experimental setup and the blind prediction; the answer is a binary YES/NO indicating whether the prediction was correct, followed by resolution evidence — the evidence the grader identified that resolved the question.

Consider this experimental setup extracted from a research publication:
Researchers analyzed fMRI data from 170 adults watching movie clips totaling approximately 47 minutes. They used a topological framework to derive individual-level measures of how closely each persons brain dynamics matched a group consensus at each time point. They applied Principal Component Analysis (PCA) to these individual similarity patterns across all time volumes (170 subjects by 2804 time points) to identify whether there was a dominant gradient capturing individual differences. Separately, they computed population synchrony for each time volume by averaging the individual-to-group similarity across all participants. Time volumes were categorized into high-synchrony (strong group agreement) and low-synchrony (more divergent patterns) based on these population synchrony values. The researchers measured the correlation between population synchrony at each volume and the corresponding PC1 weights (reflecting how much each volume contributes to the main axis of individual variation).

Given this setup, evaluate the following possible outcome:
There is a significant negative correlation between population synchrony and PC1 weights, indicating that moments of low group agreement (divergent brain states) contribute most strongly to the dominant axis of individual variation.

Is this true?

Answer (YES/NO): NO